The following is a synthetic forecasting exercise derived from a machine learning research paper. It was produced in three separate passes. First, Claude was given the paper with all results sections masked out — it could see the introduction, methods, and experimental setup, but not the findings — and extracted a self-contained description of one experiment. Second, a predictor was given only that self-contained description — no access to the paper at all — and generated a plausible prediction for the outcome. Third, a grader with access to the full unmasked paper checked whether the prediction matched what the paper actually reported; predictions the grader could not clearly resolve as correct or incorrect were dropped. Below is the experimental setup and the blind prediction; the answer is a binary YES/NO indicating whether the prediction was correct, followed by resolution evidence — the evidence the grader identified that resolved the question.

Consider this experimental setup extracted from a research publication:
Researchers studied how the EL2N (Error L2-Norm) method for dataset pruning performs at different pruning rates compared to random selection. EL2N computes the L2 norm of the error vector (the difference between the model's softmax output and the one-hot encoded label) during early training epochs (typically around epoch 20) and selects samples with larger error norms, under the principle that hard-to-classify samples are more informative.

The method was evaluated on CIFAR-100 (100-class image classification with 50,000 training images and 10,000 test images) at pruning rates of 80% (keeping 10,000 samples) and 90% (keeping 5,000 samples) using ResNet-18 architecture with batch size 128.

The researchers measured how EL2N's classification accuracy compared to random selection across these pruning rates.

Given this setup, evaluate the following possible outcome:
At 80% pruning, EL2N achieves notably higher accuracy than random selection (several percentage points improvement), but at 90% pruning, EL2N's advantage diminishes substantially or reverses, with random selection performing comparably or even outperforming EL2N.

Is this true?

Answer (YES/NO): NO